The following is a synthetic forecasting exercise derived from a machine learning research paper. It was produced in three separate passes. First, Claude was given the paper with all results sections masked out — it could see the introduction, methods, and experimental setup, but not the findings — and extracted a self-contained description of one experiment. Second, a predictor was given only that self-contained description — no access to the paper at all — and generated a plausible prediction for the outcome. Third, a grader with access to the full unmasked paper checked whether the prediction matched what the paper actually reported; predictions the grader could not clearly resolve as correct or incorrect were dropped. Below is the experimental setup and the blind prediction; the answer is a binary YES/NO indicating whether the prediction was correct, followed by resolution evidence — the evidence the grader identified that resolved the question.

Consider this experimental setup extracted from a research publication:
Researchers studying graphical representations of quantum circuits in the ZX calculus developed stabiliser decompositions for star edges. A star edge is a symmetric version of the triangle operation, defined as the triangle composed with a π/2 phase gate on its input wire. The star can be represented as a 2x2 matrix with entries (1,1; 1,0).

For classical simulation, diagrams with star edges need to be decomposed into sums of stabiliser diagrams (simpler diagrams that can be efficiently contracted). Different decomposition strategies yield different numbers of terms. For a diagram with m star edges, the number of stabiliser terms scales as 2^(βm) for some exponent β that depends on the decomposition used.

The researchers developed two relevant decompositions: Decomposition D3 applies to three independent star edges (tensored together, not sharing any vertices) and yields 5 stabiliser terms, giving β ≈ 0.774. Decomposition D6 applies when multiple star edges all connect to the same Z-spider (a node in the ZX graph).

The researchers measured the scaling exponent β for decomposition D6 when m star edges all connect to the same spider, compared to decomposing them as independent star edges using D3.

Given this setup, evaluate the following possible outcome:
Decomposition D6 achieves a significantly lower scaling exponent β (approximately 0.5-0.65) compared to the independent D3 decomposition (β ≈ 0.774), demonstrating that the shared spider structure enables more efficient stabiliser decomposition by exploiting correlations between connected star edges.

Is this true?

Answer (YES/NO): NO